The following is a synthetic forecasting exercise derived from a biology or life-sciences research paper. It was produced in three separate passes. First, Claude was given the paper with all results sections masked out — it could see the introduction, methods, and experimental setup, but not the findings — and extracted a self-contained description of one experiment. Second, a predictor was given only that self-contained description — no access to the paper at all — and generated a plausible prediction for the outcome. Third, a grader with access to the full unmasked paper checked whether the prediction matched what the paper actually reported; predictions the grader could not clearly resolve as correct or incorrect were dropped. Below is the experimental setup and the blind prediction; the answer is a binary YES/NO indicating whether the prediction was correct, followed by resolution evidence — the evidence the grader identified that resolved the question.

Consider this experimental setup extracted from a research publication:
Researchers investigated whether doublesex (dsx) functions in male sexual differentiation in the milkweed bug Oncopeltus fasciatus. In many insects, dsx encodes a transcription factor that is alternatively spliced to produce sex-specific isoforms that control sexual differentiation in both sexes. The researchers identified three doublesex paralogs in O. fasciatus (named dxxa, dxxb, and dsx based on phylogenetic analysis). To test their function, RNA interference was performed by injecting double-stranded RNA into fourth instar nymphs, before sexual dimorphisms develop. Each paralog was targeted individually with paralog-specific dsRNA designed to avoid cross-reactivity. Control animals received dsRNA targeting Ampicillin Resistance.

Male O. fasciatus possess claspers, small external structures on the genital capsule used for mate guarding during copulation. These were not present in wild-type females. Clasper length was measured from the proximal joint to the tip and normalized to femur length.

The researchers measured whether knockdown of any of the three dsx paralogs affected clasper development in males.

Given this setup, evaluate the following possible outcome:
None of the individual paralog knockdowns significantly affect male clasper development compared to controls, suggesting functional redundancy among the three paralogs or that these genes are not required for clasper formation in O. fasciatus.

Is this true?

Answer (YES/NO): NO